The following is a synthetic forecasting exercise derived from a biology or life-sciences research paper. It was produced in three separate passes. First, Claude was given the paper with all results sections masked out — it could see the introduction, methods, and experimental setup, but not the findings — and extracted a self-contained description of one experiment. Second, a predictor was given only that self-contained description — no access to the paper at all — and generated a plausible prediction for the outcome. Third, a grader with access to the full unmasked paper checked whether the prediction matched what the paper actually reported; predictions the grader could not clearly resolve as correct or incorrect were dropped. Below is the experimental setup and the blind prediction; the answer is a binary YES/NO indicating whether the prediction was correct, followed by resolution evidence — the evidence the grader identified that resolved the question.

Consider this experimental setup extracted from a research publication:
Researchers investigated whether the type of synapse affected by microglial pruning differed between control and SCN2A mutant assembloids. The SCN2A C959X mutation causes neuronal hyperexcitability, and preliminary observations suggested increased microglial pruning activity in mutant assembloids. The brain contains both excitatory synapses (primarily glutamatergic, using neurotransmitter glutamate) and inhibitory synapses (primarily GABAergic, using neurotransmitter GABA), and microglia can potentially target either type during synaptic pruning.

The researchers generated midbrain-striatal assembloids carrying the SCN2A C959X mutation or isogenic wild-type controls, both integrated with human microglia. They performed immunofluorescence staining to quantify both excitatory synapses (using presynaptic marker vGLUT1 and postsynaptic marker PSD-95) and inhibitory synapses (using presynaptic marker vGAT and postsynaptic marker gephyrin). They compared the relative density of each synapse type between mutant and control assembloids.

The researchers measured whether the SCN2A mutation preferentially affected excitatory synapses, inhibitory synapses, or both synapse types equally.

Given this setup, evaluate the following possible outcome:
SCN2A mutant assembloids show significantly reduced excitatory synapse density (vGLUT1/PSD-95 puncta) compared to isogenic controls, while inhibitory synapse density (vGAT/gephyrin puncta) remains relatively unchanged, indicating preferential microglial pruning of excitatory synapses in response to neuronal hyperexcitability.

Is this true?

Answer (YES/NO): NO